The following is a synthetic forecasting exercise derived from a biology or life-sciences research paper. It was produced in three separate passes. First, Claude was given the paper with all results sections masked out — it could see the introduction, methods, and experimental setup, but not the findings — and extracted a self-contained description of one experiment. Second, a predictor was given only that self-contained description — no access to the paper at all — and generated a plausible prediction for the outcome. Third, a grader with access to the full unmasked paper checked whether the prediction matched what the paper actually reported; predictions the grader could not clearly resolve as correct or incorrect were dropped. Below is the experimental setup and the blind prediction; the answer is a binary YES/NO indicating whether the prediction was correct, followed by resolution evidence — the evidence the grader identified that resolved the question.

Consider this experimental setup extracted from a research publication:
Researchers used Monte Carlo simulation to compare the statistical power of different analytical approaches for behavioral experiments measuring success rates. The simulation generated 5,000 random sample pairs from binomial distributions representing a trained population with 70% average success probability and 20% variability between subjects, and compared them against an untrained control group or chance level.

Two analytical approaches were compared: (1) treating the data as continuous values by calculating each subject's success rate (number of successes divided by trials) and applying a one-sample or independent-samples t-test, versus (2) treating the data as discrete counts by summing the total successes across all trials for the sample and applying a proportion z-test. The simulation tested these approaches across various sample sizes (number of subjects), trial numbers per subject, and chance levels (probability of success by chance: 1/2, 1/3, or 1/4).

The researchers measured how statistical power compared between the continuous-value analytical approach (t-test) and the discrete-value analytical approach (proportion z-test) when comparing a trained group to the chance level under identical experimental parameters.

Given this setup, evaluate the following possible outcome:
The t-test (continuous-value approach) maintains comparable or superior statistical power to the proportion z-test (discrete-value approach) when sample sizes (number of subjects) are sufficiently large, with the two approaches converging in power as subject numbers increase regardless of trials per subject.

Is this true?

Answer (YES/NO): NO